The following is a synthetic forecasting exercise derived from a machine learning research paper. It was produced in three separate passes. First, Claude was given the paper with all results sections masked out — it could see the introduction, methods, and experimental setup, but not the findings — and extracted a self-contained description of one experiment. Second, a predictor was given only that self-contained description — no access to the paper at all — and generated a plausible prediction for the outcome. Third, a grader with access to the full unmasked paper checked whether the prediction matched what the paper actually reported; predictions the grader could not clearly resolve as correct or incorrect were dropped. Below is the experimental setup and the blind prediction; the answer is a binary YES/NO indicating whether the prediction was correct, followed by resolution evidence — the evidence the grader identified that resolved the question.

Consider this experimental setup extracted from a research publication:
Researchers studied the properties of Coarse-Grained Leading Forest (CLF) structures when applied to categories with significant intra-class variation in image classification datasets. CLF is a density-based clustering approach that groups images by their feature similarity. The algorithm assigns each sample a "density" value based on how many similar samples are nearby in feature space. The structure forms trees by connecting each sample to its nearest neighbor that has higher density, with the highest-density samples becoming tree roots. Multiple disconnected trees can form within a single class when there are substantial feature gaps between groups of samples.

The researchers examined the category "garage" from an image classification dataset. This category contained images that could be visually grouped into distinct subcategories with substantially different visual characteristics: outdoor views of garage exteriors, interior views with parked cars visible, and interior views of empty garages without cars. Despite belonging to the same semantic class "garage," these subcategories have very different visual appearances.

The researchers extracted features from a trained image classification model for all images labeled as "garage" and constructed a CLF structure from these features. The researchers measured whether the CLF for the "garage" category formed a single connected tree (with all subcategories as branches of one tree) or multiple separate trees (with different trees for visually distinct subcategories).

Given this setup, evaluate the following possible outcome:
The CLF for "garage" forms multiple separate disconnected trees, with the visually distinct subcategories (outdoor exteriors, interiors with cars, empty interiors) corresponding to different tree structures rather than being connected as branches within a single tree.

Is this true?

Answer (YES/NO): YES